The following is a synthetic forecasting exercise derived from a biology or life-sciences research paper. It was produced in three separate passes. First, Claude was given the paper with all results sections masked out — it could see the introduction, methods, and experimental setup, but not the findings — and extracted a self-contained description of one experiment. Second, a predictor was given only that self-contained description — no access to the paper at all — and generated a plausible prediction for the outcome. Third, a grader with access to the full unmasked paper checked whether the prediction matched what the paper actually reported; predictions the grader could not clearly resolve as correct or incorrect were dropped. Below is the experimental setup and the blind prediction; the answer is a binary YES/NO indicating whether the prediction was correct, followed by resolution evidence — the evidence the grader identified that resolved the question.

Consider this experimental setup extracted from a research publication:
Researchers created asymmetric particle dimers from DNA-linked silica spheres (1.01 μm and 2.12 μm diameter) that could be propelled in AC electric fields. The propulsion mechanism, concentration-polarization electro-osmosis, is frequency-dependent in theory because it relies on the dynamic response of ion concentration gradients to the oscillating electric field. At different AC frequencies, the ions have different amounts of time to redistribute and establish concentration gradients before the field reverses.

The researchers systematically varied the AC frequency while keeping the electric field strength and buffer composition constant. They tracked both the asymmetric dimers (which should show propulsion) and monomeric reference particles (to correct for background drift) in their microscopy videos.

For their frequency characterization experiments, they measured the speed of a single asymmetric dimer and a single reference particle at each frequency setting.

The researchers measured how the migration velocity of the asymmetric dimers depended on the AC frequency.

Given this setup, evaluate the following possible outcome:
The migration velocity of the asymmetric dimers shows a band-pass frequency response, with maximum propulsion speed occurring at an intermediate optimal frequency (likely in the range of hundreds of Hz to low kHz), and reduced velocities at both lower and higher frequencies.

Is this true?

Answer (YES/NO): NO